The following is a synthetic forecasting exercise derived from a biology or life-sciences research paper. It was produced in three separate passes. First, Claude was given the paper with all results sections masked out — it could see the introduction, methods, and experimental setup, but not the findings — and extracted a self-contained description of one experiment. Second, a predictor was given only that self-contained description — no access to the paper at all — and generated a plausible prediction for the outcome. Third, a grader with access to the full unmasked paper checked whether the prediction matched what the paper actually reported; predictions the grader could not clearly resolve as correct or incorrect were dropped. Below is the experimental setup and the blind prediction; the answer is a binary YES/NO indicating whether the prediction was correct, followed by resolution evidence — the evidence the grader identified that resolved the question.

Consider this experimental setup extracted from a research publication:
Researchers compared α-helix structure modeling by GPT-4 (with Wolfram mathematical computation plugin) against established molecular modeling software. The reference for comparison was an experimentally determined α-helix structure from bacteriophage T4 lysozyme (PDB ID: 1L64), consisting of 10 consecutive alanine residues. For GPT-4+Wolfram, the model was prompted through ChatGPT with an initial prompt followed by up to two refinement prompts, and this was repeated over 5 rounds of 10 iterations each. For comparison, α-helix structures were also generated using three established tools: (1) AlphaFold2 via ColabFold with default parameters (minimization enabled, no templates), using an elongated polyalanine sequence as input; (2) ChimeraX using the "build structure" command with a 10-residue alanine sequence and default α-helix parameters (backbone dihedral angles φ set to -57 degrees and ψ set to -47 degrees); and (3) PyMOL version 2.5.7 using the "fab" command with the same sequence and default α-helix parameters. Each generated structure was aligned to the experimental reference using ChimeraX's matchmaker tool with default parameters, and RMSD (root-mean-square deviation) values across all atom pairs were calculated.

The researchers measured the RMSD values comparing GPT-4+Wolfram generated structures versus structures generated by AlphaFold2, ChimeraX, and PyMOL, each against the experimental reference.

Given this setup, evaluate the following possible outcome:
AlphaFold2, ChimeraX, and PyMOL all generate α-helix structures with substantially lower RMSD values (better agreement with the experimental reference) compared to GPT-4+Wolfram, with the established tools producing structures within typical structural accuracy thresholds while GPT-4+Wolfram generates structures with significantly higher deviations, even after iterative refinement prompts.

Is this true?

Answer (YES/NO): NO